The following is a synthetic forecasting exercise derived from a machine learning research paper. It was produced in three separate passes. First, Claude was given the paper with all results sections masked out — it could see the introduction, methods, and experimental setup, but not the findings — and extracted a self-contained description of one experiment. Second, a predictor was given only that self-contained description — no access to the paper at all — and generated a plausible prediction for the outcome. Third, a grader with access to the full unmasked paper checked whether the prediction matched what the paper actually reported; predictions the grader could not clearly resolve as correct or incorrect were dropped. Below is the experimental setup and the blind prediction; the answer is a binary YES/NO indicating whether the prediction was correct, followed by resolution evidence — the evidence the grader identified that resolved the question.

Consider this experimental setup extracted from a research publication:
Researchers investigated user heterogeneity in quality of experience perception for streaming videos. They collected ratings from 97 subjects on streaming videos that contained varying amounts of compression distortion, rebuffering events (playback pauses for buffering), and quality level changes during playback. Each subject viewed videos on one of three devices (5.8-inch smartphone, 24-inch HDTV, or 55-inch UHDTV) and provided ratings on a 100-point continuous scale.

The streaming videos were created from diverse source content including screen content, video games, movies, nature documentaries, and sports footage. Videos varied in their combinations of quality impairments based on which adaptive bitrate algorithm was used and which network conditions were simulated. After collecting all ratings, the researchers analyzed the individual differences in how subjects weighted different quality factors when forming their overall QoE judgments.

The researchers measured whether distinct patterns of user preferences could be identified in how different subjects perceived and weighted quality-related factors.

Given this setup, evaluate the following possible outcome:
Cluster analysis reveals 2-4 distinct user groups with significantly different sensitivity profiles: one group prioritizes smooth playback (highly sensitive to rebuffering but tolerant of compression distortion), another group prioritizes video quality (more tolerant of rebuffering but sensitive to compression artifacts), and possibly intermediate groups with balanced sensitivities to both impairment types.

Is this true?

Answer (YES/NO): NO